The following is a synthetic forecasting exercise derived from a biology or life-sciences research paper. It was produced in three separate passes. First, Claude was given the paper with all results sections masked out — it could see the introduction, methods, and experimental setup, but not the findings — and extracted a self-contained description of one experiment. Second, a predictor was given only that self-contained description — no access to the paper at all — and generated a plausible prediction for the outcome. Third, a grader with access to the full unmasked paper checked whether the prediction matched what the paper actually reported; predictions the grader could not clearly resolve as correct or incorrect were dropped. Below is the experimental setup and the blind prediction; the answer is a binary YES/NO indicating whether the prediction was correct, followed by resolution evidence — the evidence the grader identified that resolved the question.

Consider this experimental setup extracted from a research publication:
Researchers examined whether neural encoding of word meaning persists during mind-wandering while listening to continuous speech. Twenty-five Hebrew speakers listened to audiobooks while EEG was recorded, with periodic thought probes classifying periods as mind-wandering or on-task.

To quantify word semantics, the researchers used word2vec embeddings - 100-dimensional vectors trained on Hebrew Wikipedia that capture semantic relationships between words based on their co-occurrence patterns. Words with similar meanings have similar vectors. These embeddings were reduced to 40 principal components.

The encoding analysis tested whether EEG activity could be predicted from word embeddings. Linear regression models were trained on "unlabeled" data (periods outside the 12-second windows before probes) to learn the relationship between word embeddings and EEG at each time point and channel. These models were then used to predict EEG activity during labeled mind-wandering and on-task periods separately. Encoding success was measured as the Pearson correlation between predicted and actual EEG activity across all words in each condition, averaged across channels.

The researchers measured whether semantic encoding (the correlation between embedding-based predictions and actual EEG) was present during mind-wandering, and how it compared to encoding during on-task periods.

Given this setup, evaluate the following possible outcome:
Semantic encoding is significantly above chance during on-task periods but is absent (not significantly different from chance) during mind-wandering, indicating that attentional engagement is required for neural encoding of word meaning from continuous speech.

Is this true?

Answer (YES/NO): NO